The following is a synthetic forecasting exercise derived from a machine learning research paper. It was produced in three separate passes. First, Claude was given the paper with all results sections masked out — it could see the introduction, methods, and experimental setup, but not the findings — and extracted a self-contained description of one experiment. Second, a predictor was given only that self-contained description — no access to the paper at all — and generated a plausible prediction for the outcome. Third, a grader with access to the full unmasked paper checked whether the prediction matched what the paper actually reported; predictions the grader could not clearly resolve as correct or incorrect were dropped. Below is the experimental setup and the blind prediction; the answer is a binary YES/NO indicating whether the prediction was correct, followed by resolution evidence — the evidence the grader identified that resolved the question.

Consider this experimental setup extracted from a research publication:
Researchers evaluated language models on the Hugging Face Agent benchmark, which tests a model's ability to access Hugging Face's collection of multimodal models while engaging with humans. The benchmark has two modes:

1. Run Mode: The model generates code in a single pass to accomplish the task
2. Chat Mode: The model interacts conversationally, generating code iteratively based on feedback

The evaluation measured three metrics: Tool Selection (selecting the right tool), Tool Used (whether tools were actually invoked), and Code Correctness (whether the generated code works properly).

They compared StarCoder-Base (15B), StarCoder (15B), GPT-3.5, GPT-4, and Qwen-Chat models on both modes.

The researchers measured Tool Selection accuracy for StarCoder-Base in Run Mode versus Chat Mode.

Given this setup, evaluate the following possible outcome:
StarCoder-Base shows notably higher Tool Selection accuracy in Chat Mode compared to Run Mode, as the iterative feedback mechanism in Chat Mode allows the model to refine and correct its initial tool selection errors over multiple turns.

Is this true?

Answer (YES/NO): YES